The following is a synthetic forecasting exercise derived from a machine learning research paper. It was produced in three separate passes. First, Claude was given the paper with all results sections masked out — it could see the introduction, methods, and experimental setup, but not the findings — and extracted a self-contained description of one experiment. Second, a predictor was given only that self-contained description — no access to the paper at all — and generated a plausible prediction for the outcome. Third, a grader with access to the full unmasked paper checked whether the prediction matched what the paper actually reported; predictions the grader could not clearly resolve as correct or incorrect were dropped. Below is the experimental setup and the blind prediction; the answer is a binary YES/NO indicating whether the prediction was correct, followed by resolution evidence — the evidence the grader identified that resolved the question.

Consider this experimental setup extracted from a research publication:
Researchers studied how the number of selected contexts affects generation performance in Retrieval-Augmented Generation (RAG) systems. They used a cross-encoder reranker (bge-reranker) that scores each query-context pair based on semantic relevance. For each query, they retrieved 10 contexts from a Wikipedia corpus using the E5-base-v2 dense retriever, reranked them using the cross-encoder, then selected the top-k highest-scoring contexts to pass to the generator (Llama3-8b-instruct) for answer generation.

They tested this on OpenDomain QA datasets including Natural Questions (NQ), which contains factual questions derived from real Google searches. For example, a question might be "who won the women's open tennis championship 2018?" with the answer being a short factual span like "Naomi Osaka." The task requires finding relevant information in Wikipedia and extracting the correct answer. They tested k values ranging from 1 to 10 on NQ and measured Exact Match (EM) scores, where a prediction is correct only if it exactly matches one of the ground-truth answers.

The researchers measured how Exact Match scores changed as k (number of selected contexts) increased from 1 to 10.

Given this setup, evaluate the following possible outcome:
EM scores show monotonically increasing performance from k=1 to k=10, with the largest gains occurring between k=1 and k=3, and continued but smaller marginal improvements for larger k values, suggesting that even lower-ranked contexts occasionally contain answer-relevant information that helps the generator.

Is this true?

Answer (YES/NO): NO